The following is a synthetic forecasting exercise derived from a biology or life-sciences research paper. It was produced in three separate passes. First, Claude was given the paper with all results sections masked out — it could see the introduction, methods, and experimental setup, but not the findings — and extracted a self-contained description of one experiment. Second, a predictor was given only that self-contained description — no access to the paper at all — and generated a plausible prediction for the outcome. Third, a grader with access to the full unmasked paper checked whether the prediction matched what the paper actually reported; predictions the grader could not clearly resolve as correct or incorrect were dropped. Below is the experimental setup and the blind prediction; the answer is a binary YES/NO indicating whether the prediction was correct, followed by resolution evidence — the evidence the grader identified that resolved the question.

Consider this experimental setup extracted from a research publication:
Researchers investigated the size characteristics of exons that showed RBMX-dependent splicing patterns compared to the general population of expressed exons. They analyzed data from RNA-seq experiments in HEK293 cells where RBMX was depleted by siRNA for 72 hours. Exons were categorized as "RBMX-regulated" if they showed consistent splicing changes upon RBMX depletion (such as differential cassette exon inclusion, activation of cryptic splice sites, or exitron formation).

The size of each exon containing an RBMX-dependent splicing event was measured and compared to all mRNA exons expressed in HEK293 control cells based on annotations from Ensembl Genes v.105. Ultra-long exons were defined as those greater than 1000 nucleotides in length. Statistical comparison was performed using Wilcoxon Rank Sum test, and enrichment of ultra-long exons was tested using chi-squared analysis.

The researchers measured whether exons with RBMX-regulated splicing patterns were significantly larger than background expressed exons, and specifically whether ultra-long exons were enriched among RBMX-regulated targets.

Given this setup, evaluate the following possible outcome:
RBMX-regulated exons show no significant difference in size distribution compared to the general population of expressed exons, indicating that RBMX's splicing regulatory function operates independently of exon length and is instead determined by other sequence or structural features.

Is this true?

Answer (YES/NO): NO